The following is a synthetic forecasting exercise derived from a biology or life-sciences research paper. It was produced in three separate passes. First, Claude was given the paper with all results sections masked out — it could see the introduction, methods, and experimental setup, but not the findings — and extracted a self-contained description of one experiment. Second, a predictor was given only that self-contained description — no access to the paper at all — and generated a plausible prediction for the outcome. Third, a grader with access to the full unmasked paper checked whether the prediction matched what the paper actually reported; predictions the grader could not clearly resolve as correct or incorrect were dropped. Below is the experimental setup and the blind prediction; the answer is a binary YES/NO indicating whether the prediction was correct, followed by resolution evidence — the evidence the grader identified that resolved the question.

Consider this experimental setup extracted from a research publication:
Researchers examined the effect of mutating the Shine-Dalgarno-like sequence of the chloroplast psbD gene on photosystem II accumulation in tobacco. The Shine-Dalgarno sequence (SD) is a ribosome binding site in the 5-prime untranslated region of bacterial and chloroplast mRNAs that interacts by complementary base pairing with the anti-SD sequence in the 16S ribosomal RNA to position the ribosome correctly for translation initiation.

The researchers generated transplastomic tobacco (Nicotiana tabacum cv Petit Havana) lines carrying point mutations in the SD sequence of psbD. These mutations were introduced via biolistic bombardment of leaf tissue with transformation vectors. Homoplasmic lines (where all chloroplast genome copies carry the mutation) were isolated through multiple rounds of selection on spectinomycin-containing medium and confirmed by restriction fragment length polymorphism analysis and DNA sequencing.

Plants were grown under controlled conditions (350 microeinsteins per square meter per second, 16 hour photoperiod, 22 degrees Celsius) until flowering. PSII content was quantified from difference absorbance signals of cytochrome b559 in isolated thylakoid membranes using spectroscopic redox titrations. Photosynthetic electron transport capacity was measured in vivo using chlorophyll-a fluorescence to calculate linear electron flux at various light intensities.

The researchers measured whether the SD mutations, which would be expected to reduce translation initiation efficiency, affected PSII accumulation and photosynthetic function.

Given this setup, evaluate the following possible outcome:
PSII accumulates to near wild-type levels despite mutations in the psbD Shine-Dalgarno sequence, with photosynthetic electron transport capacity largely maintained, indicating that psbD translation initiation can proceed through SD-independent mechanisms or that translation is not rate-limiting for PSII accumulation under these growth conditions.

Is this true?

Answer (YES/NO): YES